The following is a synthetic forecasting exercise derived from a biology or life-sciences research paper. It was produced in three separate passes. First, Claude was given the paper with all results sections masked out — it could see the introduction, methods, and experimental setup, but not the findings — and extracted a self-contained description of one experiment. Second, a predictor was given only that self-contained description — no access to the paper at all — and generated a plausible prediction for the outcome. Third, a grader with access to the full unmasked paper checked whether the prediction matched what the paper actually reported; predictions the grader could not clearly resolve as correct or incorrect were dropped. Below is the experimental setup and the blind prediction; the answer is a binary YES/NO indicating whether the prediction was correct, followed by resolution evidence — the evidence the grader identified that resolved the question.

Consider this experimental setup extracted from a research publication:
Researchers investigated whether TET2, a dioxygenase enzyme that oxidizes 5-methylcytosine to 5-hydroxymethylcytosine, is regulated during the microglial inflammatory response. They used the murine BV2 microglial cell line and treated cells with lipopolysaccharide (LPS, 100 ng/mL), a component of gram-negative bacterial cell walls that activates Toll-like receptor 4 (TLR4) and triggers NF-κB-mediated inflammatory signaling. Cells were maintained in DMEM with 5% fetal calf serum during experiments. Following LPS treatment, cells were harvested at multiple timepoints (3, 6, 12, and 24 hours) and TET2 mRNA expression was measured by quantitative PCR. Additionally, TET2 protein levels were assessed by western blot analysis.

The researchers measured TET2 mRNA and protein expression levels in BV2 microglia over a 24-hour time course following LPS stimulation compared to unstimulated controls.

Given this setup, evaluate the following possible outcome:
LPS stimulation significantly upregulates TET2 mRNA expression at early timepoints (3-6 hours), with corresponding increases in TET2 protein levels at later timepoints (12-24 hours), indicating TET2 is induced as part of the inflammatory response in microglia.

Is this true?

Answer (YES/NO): NO